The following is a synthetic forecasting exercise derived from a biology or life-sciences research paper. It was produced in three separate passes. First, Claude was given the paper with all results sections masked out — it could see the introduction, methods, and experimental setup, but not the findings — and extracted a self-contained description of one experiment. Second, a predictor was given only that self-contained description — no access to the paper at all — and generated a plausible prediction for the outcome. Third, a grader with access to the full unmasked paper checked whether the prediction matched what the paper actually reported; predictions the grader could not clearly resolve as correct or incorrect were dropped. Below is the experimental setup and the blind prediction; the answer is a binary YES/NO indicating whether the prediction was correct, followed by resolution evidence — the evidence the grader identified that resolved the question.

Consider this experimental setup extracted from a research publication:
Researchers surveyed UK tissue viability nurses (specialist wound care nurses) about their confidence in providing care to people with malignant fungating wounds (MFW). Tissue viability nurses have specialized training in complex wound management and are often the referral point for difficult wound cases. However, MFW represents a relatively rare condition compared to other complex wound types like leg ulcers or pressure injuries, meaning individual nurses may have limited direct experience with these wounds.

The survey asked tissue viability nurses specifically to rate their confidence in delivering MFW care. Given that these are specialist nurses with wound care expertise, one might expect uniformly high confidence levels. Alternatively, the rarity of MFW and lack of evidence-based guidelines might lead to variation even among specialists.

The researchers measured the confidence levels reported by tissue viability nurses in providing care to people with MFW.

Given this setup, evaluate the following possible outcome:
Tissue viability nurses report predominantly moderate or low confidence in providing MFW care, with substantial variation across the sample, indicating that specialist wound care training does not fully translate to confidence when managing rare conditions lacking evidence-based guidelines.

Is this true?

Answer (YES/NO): NO